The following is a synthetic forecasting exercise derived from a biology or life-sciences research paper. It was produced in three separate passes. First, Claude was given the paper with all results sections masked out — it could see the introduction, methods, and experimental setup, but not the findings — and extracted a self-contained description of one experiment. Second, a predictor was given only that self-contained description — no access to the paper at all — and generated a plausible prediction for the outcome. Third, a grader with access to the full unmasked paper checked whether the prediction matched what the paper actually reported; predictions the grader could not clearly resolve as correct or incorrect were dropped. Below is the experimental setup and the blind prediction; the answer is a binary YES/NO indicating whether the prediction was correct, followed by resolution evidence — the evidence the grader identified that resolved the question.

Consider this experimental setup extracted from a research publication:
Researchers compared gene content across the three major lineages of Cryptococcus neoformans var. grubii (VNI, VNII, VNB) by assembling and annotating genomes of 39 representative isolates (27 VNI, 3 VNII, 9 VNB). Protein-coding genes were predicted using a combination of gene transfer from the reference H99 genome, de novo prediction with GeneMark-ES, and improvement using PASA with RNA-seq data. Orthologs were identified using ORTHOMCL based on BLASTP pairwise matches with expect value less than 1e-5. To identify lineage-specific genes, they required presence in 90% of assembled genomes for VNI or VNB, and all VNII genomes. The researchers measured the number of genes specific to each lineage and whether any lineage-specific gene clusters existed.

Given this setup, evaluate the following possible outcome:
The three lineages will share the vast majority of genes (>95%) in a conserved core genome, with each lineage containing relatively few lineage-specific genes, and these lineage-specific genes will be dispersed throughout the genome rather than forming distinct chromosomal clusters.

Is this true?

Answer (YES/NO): NO